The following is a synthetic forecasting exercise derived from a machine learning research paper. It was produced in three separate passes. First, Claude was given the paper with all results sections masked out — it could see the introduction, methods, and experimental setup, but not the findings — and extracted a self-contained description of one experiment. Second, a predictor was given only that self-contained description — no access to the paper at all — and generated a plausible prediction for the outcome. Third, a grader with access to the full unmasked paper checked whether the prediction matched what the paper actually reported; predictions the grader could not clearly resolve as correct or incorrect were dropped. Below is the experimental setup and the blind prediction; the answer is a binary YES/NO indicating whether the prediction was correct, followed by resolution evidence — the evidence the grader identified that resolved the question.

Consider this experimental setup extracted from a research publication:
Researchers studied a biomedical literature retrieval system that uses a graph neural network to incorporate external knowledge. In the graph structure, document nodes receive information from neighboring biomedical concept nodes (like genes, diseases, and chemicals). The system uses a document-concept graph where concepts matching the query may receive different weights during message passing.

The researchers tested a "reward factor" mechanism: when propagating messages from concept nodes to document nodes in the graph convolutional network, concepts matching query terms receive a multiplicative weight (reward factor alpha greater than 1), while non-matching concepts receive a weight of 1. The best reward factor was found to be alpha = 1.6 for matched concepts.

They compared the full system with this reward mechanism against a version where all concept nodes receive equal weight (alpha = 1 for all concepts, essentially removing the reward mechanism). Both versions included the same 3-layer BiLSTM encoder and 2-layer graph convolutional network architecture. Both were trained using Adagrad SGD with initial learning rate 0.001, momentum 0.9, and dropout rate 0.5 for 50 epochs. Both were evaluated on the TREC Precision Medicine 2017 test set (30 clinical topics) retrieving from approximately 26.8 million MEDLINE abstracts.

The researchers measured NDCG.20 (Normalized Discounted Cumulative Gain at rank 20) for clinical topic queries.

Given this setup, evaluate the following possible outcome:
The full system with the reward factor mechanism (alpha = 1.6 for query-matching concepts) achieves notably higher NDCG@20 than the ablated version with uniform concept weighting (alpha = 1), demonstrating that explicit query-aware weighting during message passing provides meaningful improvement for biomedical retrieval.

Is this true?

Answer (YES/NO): YES